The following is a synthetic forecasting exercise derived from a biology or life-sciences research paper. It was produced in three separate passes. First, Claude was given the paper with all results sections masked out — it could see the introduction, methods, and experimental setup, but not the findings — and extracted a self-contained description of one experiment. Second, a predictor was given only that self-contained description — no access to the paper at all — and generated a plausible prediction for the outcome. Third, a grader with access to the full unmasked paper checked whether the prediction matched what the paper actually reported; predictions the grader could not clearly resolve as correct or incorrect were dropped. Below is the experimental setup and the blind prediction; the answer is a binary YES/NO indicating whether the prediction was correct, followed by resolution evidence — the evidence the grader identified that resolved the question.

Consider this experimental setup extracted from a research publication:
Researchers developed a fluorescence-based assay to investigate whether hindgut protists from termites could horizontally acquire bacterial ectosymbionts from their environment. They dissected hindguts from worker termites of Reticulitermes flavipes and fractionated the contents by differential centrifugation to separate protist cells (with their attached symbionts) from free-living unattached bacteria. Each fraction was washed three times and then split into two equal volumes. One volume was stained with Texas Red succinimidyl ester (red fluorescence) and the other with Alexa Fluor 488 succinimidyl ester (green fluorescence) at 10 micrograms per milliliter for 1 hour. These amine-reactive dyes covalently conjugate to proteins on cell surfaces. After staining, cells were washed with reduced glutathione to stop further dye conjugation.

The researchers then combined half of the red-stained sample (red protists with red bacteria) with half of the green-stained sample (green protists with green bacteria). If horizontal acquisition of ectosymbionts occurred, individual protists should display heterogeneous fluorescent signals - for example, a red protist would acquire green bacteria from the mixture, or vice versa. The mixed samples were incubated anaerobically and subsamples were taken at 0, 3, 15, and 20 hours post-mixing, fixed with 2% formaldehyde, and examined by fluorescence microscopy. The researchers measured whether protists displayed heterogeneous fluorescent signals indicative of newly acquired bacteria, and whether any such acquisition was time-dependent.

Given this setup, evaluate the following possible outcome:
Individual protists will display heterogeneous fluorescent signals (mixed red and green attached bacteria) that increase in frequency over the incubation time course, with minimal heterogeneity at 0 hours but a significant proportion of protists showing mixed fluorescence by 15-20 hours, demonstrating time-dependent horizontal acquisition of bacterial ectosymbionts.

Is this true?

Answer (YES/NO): YES